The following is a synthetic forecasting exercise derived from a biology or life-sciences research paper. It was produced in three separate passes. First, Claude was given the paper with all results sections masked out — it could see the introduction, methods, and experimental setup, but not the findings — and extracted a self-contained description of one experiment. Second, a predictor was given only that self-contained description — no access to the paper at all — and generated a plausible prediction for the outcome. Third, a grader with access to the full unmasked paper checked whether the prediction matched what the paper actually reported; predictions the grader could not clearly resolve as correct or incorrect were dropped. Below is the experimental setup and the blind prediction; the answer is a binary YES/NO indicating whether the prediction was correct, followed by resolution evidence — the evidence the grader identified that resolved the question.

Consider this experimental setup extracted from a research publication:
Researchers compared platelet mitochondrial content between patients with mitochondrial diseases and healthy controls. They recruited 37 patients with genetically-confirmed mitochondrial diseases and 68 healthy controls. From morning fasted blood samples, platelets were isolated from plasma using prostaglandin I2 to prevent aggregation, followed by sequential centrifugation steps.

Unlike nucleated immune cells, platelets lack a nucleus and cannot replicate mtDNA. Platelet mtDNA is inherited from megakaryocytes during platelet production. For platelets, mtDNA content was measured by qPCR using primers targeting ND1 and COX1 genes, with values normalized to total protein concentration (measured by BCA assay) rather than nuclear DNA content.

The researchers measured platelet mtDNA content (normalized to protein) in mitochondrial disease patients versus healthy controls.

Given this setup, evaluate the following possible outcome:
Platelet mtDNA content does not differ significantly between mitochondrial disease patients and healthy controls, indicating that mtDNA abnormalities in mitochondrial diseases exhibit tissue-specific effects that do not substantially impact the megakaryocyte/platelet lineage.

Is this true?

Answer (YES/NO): YES